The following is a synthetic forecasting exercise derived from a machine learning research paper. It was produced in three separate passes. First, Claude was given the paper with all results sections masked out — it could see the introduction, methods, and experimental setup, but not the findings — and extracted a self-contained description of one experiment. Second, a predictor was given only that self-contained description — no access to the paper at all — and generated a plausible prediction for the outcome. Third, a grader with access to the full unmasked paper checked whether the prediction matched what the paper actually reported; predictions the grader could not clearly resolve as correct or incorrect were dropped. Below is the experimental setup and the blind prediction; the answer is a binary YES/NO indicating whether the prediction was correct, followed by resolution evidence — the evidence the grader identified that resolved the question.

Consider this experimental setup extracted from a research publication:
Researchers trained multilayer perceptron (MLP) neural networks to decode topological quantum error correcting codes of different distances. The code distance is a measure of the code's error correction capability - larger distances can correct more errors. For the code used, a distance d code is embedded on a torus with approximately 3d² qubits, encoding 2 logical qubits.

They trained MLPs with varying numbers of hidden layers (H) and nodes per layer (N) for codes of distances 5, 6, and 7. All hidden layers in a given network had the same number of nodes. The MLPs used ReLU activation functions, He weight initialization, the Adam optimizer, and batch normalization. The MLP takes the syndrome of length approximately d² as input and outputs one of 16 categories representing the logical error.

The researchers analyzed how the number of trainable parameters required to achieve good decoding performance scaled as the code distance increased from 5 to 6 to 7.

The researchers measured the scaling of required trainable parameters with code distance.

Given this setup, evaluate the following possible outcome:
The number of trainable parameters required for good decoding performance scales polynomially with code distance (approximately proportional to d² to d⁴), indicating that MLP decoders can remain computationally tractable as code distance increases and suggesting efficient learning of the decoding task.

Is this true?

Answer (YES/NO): NO